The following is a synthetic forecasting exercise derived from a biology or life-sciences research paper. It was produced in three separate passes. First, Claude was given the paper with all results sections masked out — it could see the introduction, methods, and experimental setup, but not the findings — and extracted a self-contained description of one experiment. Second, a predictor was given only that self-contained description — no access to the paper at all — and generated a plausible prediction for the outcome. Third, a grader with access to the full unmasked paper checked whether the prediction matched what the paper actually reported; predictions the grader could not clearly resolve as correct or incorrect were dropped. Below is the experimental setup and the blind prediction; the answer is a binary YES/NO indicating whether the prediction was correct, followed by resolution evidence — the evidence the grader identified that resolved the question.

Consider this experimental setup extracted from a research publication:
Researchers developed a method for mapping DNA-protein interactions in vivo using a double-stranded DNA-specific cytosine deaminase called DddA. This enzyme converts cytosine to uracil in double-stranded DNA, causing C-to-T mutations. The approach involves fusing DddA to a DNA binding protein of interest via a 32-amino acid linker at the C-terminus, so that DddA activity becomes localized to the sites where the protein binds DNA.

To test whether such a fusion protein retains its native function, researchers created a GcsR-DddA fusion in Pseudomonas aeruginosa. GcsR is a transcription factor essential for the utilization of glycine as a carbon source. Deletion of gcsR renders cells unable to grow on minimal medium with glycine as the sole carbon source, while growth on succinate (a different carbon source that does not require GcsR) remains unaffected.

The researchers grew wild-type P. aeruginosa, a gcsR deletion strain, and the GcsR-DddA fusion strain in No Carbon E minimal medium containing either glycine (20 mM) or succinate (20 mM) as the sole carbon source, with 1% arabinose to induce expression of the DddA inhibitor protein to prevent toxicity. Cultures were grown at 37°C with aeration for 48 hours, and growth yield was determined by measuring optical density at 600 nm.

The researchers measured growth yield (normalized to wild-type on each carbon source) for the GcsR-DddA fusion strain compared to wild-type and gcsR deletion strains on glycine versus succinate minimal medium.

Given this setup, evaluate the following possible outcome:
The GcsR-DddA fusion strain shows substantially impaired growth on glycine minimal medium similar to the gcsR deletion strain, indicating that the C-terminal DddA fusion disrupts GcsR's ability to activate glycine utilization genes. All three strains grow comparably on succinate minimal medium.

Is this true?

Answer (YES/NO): NO